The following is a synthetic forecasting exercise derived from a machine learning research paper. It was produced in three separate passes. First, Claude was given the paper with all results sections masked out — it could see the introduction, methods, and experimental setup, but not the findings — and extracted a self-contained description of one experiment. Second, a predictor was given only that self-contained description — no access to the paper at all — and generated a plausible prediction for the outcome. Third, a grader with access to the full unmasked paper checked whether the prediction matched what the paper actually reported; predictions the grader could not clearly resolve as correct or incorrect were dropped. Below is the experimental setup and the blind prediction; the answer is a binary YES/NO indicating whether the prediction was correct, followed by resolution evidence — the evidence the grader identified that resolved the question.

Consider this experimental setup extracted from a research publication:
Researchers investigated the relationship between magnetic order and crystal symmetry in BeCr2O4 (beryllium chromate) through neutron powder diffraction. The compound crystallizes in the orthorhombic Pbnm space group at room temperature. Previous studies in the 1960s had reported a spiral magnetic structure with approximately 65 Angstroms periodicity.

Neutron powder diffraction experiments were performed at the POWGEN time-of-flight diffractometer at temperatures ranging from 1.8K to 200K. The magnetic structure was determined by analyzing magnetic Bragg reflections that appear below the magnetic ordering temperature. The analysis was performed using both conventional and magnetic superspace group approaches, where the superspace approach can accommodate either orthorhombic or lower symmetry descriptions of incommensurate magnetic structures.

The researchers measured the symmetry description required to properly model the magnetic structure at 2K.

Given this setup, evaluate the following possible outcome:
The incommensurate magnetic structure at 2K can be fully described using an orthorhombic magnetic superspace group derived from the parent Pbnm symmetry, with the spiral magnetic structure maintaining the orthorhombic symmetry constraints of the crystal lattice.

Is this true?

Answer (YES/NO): NO